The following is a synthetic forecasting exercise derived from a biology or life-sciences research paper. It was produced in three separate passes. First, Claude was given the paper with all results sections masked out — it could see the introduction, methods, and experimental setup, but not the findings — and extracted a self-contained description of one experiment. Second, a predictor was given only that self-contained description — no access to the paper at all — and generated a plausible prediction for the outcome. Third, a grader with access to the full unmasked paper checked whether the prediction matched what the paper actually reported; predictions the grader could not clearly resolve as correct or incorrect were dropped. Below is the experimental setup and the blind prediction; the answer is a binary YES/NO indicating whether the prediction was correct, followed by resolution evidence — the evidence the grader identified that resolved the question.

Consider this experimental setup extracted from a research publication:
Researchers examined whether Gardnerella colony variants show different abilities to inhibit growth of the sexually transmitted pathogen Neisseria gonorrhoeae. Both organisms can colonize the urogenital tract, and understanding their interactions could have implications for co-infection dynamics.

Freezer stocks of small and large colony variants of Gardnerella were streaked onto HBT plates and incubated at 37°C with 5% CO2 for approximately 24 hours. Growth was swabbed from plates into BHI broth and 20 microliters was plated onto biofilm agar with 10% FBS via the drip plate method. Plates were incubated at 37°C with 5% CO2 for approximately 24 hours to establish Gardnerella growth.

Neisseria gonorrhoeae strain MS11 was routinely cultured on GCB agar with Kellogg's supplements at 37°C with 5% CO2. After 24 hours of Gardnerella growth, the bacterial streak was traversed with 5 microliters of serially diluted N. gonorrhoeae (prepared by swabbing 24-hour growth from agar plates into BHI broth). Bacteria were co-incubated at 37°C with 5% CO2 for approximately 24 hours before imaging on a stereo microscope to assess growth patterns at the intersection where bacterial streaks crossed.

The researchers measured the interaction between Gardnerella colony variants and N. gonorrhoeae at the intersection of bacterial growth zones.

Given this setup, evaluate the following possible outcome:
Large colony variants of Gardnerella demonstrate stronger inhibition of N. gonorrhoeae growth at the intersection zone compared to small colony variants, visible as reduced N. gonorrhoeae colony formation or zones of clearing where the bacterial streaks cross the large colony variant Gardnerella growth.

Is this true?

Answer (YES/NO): YES